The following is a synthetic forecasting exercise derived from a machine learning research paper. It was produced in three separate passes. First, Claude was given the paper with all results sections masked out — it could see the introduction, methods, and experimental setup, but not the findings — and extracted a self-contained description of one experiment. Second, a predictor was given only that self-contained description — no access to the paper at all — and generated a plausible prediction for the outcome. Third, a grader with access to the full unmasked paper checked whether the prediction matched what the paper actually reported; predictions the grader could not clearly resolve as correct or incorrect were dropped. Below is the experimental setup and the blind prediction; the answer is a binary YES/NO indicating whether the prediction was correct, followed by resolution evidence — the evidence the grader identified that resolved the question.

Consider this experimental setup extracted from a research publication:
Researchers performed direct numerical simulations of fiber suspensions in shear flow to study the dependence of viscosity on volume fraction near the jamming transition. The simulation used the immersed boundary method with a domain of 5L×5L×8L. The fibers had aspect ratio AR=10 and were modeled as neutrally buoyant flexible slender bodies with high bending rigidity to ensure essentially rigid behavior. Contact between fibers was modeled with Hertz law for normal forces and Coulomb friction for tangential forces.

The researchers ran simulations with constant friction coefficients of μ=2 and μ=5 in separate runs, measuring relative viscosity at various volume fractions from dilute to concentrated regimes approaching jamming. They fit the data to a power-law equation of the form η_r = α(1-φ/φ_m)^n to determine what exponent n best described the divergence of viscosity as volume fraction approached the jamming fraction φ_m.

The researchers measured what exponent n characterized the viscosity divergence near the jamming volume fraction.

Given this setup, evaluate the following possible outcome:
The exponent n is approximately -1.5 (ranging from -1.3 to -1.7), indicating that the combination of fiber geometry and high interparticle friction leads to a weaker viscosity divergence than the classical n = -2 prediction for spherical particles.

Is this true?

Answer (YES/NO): NO